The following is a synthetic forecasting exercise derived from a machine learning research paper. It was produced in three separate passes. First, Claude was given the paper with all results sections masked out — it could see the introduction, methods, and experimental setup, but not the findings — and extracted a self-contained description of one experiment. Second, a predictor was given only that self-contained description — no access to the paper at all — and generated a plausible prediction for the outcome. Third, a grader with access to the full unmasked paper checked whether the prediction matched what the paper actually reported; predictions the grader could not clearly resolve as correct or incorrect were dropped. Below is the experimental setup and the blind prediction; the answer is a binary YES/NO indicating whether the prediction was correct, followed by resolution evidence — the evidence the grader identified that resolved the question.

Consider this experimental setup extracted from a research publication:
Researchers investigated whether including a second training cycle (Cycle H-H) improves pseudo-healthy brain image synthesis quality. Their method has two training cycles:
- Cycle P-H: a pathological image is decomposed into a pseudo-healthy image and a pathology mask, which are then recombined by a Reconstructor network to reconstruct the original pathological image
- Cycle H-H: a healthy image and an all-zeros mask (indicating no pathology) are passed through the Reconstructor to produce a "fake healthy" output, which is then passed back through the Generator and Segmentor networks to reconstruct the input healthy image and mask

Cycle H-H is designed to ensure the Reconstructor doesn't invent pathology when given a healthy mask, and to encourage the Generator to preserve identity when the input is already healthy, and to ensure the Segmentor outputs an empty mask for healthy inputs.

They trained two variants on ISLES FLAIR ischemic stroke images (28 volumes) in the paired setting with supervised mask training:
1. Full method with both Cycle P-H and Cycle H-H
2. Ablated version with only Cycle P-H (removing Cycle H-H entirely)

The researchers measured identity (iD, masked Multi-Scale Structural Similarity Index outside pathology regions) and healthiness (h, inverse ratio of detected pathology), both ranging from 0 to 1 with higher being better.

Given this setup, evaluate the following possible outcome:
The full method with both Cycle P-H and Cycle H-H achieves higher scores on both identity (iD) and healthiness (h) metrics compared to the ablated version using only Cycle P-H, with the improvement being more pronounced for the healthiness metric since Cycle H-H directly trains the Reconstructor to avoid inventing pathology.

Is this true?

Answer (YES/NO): NO